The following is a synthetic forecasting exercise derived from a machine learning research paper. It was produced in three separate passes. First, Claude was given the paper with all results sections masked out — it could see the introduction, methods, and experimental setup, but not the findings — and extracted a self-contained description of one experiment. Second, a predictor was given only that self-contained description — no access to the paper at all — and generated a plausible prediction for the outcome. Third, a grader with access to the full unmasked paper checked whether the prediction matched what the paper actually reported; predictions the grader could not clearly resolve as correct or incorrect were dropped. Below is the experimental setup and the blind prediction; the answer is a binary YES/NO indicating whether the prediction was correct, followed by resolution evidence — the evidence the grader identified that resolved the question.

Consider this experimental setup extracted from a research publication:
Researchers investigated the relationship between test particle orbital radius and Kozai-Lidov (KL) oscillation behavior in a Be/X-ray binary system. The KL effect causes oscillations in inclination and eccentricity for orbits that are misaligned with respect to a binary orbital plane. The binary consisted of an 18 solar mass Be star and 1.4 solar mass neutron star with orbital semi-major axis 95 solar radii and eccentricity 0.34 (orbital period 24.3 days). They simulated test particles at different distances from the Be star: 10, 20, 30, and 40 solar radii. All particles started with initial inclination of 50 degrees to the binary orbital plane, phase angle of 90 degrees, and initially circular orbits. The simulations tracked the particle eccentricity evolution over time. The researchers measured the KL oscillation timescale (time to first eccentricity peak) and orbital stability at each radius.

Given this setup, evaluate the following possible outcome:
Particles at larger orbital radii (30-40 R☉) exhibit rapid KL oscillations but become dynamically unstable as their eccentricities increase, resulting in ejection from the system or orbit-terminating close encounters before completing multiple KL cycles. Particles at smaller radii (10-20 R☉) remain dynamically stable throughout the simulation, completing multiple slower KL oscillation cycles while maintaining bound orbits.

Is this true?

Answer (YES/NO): NO